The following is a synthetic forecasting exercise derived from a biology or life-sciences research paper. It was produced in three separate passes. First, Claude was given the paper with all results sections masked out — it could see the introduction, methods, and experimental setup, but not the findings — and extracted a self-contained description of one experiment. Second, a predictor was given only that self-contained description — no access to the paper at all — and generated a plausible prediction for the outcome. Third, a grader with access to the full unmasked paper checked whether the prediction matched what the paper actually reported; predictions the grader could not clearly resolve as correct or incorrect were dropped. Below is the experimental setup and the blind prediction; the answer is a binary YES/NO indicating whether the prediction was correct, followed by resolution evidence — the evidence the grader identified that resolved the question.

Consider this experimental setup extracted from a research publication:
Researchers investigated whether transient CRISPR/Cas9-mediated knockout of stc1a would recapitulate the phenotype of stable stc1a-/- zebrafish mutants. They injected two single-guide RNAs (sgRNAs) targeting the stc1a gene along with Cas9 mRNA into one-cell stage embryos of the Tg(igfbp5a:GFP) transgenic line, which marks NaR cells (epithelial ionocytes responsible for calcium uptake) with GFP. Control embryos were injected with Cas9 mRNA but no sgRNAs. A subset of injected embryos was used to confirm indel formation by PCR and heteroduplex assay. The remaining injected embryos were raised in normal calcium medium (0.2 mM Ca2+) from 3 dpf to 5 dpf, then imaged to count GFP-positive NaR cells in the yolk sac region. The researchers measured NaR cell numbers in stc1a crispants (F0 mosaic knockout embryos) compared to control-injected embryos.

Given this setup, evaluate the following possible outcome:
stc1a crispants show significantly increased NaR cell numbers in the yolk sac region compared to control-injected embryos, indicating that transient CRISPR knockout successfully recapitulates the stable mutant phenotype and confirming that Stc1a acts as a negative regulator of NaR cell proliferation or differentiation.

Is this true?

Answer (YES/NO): YES